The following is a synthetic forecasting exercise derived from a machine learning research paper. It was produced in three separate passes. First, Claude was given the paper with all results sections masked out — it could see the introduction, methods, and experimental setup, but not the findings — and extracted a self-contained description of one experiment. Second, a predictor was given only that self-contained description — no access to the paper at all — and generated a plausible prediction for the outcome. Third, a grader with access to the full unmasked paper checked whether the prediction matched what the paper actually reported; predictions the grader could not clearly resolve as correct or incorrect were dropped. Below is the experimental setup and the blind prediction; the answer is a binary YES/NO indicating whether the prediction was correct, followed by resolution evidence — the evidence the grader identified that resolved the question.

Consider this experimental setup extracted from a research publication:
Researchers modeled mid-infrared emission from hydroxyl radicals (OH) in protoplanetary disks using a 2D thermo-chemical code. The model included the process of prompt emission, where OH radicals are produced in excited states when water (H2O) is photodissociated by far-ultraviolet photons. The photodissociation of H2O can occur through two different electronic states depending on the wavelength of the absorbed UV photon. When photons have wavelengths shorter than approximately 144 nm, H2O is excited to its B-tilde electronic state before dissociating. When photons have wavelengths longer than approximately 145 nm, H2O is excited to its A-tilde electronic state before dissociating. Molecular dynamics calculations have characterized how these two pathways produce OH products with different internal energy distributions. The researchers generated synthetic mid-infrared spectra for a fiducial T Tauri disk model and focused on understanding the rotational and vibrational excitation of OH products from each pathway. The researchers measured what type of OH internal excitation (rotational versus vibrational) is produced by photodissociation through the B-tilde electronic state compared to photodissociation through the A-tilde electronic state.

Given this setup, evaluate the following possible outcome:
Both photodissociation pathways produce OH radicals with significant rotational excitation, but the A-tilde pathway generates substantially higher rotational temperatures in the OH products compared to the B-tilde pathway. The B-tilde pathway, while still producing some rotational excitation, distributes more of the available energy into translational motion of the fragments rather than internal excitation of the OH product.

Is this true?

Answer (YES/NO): NO